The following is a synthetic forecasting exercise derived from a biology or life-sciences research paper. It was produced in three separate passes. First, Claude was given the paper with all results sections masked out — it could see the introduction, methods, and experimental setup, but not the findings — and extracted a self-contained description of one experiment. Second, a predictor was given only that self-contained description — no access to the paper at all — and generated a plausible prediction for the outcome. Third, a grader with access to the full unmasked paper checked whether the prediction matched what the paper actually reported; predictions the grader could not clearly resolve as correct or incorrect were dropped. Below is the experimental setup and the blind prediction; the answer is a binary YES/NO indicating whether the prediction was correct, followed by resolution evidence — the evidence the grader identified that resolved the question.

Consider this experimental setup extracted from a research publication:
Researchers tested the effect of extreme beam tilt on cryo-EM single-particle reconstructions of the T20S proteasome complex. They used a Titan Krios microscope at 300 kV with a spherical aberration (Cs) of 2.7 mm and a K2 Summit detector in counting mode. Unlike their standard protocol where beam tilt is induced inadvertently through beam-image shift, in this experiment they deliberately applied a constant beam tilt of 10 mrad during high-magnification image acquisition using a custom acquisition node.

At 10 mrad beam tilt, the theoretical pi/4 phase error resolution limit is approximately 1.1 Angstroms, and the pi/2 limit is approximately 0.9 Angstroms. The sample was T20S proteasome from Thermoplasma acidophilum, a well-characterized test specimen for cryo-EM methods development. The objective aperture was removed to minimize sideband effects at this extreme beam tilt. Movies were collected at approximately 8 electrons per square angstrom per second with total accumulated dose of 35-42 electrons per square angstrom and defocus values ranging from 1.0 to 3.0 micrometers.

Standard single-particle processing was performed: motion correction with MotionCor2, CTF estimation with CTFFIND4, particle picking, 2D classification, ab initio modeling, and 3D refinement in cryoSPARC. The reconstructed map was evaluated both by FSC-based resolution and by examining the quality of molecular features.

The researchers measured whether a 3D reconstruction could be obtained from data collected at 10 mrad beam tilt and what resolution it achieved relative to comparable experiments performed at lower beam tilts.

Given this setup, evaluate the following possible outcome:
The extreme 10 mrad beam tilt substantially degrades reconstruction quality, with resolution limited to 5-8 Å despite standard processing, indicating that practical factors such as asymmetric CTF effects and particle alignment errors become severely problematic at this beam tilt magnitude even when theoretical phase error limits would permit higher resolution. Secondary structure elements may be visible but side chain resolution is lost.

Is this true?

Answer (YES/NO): NO